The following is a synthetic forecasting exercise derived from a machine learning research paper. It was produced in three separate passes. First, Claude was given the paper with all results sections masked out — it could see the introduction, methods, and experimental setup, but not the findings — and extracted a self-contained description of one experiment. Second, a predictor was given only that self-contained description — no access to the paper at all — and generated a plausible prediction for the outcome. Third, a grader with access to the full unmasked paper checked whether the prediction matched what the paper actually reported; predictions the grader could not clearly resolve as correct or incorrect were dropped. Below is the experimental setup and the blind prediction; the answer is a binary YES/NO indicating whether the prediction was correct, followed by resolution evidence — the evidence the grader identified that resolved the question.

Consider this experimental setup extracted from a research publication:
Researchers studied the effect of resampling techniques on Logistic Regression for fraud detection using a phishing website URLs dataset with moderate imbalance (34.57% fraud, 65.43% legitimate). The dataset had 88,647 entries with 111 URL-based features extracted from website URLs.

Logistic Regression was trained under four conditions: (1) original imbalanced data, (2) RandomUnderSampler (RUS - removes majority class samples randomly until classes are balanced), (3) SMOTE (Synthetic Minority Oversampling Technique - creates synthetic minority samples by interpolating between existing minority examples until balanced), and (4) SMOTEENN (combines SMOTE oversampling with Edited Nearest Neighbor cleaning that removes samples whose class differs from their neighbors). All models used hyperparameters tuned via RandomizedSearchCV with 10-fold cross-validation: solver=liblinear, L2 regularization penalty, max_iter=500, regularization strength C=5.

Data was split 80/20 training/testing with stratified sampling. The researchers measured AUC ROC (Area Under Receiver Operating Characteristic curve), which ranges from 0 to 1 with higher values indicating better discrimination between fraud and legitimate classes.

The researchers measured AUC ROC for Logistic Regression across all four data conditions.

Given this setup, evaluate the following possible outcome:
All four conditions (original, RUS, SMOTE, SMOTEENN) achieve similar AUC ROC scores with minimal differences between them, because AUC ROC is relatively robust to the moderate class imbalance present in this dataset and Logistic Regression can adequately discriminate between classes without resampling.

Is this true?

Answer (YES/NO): YES